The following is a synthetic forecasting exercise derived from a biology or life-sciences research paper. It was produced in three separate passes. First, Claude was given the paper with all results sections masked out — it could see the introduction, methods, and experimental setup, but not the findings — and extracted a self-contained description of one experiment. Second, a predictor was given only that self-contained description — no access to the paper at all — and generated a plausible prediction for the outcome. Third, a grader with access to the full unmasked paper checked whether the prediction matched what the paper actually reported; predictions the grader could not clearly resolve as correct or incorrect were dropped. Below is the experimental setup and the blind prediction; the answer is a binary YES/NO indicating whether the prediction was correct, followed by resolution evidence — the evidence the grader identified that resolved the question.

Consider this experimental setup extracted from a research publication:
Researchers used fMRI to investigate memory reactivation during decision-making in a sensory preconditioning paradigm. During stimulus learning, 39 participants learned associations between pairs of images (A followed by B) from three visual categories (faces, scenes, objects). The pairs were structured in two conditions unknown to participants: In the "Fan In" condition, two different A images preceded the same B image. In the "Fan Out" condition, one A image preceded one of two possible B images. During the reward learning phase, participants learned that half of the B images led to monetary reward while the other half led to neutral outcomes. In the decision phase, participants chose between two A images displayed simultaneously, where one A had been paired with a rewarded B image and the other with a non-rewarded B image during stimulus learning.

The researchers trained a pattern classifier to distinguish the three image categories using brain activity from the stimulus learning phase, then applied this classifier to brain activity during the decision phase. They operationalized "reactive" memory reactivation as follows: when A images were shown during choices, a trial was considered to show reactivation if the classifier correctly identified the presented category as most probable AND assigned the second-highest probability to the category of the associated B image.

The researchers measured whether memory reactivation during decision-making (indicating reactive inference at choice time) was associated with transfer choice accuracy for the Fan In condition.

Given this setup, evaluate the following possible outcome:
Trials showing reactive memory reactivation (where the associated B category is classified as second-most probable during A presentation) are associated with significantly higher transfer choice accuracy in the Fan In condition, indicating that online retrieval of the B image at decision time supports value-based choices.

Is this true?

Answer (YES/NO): NO